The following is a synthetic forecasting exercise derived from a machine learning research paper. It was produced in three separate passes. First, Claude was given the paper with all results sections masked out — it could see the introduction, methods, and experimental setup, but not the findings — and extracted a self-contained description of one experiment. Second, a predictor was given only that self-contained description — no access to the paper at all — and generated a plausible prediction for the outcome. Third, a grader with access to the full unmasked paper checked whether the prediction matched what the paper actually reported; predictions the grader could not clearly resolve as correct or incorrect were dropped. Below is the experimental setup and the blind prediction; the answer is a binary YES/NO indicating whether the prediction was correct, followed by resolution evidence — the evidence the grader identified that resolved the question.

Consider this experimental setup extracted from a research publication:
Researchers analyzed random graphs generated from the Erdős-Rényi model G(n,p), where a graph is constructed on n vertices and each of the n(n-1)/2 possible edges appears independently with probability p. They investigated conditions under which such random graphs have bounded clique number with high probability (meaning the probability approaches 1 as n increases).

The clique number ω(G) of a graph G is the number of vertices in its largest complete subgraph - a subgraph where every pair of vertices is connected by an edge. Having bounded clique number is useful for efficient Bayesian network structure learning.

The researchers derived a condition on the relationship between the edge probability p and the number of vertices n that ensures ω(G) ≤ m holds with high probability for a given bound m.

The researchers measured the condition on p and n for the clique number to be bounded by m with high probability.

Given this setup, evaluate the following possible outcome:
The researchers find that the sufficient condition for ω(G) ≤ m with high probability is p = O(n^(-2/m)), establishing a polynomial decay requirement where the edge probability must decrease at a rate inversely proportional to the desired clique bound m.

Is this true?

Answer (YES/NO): NO